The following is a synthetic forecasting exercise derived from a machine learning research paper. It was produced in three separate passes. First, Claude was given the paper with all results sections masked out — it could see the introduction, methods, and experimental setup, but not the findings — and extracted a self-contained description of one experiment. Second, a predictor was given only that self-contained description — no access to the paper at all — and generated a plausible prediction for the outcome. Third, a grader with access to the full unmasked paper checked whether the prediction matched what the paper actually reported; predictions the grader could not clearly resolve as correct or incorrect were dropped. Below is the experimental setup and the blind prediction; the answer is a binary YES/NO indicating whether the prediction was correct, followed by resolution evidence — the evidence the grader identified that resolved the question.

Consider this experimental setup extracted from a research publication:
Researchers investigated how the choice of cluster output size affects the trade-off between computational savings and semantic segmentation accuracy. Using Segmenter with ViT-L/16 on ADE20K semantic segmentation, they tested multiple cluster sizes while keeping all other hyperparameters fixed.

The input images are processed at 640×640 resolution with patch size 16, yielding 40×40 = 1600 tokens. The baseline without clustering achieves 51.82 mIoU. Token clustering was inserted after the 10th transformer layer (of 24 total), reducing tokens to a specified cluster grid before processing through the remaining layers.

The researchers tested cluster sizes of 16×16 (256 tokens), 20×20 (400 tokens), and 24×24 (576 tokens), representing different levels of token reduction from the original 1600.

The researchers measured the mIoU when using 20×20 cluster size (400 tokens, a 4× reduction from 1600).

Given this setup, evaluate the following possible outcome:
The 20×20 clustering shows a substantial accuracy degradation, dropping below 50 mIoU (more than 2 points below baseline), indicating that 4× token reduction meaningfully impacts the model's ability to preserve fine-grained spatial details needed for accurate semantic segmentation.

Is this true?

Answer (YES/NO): NO